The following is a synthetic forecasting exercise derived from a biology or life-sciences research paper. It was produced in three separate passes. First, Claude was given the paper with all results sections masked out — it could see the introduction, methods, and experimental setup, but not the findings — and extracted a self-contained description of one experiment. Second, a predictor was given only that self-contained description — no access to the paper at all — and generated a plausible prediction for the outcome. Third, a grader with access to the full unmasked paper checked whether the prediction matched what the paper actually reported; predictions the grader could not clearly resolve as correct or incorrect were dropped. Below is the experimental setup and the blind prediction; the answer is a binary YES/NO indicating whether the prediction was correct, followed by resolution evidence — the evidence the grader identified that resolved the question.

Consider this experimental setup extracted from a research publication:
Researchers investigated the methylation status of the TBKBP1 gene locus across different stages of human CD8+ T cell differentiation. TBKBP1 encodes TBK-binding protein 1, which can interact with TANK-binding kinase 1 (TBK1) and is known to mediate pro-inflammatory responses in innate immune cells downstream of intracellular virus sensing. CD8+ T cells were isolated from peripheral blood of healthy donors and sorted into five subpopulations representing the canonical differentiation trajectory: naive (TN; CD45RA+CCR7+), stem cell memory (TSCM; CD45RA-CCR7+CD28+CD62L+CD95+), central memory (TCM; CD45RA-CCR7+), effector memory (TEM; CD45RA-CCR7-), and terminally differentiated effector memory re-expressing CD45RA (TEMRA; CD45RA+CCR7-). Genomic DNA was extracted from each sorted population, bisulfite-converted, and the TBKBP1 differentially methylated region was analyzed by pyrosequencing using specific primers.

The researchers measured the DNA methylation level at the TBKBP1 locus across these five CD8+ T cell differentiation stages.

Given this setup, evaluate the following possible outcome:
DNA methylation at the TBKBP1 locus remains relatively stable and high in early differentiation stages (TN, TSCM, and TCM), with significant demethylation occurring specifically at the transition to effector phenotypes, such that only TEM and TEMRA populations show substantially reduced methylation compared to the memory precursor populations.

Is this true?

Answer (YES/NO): YES